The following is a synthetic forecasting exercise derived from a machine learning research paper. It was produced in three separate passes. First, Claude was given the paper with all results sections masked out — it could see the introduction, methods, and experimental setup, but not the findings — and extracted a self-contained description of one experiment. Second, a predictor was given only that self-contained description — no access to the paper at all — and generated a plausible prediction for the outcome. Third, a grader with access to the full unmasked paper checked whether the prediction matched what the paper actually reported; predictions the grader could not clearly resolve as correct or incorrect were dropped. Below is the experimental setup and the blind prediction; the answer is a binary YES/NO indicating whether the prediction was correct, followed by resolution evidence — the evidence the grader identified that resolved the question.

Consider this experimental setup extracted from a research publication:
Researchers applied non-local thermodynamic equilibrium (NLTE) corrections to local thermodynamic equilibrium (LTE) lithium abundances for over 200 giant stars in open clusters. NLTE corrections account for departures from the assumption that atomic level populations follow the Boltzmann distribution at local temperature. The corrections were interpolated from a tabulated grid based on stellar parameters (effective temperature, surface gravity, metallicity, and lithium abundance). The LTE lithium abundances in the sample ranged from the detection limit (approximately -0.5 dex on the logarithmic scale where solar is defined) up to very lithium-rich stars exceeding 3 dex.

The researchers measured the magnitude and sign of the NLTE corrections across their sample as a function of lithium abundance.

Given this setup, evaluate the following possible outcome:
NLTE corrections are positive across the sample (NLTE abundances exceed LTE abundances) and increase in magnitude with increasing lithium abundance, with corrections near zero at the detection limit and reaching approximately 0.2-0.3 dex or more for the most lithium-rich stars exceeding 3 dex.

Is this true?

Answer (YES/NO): NO